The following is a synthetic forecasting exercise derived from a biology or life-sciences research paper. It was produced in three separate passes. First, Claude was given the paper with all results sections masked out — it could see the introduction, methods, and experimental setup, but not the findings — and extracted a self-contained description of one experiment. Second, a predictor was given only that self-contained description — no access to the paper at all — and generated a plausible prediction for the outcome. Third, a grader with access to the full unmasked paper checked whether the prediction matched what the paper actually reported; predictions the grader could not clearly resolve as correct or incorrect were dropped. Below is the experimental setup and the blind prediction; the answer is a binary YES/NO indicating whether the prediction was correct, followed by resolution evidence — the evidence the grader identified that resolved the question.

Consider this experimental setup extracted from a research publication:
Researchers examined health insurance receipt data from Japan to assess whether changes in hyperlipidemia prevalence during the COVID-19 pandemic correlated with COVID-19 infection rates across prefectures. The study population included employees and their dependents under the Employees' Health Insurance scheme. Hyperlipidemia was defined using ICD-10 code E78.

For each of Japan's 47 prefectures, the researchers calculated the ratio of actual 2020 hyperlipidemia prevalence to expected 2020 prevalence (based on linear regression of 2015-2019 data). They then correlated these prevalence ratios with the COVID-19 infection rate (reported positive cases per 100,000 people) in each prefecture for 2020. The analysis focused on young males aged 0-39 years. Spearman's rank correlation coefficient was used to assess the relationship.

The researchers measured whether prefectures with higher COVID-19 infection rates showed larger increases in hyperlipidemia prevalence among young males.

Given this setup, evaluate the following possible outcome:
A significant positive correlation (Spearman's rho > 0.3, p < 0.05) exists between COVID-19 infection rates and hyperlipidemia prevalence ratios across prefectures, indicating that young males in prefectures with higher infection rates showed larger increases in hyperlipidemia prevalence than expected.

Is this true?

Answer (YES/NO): NO